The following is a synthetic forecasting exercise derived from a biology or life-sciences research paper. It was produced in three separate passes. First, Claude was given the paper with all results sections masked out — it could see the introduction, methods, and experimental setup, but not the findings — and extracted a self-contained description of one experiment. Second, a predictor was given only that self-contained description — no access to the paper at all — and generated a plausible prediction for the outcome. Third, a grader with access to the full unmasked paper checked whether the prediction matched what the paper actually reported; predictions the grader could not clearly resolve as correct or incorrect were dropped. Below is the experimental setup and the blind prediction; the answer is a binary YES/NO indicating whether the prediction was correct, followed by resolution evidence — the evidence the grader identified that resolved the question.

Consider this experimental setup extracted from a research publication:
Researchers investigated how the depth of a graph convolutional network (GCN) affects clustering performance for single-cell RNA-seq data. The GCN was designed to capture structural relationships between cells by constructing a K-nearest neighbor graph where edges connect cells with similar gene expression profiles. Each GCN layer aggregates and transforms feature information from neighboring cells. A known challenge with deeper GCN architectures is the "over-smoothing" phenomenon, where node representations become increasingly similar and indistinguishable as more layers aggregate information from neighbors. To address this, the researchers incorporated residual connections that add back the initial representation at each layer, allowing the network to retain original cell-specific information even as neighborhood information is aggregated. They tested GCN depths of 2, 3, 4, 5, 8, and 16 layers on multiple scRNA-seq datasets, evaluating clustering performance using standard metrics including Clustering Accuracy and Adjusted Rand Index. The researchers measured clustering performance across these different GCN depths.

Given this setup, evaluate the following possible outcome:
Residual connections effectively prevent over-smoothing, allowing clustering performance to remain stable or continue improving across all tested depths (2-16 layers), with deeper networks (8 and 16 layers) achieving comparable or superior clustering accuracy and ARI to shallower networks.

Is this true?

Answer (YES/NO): NO